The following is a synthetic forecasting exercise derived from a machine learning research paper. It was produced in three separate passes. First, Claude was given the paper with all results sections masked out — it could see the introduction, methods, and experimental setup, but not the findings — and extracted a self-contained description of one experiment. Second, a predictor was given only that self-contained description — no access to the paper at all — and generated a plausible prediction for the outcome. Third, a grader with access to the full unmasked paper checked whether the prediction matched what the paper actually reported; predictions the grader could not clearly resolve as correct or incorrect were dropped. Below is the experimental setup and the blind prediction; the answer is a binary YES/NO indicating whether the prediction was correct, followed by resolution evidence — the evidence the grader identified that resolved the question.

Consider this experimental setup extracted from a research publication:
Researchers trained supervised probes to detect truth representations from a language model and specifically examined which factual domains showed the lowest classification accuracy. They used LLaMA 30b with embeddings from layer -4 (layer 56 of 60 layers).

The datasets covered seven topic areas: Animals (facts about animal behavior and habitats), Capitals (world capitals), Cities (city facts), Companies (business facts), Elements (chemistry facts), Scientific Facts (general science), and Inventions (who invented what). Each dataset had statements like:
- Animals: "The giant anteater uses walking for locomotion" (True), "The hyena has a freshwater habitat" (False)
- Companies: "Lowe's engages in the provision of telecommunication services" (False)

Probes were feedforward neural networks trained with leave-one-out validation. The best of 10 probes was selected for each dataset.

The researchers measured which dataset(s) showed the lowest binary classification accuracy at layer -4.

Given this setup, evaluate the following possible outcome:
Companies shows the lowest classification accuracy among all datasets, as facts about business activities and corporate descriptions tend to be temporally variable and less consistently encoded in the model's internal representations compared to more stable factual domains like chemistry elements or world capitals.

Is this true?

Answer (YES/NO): NO